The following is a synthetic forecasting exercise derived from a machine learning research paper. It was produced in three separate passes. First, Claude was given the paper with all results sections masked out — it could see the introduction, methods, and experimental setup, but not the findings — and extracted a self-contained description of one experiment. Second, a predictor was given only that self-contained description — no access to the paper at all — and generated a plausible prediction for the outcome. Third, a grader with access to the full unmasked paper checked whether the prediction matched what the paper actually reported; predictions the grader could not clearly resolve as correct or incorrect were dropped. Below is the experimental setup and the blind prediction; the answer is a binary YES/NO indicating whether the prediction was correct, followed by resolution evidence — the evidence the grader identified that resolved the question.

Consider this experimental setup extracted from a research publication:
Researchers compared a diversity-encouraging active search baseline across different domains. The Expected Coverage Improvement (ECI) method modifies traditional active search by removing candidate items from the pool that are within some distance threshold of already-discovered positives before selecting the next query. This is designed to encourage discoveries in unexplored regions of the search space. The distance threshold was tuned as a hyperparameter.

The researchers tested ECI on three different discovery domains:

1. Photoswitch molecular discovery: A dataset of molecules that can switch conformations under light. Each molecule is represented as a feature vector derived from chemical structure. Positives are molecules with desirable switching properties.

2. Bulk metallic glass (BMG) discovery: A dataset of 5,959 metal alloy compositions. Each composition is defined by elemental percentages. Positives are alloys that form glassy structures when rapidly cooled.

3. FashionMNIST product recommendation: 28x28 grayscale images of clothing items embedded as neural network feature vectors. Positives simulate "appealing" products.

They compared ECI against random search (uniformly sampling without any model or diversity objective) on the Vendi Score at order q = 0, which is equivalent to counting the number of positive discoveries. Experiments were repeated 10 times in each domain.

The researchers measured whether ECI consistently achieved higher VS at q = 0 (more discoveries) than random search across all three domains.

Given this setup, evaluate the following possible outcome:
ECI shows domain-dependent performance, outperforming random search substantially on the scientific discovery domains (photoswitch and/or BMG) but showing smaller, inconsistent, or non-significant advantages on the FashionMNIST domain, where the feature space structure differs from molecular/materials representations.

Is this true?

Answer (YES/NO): NO